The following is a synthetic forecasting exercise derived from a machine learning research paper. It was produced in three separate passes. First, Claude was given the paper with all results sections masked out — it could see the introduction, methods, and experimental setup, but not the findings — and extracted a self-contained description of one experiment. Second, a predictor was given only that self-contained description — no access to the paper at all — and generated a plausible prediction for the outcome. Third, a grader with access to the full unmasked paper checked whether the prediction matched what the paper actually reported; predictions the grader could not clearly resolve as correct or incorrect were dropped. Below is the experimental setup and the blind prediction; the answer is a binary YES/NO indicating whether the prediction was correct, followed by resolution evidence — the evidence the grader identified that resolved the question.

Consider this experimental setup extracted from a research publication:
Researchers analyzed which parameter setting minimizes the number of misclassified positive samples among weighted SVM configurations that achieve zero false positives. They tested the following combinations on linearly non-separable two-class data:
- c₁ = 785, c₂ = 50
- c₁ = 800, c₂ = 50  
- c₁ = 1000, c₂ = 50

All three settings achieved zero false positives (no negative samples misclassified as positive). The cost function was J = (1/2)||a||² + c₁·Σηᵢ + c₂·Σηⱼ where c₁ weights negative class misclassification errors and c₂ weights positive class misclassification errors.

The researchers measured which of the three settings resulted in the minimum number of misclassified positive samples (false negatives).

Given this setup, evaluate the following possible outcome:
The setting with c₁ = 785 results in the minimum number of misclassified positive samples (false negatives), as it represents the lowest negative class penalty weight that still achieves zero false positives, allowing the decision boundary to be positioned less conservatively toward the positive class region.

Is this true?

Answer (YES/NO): YES